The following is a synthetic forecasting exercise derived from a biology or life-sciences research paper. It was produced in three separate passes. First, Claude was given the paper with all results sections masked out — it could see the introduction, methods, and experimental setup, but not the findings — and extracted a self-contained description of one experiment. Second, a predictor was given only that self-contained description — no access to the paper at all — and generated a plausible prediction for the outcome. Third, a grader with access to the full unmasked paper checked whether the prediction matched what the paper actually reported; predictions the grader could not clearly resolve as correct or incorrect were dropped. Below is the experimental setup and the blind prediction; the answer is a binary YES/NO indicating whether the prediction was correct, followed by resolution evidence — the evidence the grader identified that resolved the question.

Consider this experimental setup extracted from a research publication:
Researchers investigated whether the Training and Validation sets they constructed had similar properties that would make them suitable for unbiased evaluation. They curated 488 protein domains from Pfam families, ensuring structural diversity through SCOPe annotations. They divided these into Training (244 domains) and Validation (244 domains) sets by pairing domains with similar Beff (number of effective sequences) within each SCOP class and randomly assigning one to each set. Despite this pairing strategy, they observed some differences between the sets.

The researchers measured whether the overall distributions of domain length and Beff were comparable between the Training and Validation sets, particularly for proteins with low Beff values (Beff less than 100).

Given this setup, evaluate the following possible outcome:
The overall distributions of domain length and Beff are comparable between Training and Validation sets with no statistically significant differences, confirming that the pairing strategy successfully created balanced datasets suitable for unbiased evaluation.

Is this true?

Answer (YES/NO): NO